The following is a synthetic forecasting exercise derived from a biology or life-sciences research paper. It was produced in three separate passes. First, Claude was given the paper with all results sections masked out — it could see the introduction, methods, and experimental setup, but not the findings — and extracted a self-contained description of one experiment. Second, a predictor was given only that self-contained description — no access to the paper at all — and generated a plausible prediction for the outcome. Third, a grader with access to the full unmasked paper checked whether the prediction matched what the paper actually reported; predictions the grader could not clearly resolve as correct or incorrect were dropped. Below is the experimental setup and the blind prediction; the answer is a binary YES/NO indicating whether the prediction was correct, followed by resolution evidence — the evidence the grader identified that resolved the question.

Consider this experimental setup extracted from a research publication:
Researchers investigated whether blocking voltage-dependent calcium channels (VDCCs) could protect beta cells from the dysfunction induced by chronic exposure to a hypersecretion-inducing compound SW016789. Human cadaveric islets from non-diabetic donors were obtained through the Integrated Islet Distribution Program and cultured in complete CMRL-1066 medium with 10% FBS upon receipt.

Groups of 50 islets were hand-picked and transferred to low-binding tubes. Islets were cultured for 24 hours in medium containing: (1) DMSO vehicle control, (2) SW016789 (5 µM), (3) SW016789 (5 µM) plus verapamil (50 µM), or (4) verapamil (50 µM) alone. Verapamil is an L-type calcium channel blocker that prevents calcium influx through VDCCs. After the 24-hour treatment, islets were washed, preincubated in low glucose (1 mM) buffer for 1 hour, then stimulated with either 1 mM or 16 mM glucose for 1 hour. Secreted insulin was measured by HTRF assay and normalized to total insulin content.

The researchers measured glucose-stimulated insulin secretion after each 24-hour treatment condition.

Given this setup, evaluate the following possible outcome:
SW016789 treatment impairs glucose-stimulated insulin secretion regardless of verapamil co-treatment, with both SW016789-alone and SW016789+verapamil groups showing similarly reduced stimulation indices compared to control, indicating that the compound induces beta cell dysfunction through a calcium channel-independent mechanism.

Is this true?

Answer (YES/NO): NO